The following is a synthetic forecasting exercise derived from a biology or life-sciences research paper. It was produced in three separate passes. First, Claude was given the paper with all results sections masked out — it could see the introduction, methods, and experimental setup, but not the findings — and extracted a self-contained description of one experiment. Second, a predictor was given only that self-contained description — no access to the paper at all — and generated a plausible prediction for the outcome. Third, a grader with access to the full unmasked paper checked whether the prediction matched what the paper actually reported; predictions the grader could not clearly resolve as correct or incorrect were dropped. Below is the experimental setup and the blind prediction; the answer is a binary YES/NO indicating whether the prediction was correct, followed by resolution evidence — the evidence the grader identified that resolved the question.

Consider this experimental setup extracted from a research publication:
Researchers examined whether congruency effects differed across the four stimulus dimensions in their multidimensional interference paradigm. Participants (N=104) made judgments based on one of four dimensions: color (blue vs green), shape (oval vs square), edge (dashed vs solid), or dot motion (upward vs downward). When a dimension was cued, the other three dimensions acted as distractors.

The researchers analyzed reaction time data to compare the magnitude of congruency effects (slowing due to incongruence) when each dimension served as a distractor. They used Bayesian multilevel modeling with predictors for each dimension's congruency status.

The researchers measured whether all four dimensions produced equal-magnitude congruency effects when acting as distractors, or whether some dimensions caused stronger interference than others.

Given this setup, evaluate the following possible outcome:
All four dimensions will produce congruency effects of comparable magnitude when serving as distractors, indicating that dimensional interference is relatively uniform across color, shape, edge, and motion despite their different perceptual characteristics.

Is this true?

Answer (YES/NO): NO